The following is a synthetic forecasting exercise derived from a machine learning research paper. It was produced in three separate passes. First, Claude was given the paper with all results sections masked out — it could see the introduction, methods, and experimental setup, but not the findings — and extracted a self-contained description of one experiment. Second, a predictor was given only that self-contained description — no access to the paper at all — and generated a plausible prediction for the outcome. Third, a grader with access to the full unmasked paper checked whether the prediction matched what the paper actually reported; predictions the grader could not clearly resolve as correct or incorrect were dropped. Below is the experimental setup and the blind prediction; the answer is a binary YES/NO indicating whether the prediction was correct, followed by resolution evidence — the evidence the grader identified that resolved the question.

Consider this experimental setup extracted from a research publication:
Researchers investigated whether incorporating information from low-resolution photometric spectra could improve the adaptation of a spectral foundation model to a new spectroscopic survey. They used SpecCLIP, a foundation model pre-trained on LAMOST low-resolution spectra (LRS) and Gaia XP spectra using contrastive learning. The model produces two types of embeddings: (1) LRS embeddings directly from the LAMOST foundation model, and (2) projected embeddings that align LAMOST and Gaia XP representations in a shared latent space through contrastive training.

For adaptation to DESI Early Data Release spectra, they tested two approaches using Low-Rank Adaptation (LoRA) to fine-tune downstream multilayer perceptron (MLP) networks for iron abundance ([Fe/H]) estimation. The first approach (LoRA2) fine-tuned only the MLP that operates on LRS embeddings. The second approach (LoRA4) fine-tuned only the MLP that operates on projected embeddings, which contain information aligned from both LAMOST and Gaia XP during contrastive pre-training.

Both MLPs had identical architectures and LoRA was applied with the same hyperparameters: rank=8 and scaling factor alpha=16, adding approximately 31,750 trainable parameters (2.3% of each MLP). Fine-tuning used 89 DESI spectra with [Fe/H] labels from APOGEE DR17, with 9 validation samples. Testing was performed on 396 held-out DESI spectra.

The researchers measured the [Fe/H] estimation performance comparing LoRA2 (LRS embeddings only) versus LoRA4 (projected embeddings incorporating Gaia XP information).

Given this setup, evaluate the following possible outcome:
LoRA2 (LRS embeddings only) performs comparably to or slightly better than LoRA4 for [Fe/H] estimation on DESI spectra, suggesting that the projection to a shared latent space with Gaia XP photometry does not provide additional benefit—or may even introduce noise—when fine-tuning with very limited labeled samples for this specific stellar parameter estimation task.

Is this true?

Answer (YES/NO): NO